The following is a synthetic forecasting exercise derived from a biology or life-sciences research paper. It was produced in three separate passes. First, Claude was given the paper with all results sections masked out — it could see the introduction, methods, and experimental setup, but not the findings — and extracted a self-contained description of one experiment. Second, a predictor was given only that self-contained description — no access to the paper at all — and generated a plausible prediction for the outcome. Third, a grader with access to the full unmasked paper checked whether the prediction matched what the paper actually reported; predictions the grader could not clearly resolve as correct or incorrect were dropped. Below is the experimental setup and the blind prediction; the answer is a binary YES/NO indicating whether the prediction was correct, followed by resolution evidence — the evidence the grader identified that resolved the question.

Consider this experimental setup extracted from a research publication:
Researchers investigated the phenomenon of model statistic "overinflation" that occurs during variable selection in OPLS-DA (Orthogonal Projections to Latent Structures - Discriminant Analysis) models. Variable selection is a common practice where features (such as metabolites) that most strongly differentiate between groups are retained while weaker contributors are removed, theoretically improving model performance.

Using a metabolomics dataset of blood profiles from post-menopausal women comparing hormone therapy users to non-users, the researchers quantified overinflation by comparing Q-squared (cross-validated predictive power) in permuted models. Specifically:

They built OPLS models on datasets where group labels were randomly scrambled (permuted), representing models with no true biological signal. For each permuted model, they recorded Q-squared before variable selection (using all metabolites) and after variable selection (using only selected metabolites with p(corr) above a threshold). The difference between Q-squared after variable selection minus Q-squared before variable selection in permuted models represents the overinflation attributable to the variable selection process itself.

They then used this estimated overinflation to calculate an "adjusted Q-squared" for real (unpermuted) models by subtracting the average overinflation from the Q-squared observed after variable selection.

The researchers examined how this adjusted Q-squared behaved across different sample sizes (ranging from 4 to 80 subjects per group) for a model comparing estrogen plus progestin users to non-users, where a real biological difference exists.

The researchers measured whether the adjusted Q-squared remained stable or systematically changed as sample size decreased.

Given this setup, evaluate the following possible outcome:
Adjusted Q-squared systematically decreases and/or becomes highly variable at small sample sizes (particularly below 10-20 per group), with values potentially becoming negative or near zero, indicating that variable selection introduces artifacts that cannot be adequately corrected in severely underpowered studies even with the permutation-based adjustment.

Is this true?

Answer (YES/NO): NO